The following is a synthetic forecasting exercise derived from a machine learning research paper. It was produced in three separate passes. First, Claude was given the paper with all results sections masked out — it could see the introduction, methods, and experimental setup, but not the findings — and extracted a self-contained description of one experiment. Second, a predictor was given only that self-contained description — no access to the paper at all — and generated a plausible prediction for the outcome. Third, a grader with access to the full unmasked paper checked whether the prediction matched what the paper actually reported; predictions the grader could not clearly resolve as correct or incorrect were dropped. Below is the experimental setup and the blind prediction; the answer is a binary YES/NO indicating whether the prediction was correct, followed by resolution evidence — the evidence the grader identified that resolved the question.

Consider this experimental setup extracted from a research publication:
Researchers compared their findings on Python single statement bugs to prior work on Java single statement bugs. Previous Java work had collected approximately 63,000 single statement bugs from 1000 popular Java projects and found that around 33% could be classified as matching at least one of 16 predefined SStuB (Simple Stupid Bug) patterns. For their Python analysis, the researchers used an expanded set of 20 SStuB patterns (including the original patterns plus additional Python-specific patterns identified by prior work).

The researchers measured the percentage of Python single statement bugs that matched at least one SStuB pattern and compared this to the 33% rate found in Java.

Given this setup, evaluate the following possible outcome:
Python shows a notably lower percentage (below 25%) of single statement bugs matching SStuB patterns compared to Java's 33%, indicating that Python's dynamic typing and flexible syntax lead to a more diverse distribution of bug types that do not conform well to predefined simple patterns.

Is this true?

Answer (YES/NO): NO